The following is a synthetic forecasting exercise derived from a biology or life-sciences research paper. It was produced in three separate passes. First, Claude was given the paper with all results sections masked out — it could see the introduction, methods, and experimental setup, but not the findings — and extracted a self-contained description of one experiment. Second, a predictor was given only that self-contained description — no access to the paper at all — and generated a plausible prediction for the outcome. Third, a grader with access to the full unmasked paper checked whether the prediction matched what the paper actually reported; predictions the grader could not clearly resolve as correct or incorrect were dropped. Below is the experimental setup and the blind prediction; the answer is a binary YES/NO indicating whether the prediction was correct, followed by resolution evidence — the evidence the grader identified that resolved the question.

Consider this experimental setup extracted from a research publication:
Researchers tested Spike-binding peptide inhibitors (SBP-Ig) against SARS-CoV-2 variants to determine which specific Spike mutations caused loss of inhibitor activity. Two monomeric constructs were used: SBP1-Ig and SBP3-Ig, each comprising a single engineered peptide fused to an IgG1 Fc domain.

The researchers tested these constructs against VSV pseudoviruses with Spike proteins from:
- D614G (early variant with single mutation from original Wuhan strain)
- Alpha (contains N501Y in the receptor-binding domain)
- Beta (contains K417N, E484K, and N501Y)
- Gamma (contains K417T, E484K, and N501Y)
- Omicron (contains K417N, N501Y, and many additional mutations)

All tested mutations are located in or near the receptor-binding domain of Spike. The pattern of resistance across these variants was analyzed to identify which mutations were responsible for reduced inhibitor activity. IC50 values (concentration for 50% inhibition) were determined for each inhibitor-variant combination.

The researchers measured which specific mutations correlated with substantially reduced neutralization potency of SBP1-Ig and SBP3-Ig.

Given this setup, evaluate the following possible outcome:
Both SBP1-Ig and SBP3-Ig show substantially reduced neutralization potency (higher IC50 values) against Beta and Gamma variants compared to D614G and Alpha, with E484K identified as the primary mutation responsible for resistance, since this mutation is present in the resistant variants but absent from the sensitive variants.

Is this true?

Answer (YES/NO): NO